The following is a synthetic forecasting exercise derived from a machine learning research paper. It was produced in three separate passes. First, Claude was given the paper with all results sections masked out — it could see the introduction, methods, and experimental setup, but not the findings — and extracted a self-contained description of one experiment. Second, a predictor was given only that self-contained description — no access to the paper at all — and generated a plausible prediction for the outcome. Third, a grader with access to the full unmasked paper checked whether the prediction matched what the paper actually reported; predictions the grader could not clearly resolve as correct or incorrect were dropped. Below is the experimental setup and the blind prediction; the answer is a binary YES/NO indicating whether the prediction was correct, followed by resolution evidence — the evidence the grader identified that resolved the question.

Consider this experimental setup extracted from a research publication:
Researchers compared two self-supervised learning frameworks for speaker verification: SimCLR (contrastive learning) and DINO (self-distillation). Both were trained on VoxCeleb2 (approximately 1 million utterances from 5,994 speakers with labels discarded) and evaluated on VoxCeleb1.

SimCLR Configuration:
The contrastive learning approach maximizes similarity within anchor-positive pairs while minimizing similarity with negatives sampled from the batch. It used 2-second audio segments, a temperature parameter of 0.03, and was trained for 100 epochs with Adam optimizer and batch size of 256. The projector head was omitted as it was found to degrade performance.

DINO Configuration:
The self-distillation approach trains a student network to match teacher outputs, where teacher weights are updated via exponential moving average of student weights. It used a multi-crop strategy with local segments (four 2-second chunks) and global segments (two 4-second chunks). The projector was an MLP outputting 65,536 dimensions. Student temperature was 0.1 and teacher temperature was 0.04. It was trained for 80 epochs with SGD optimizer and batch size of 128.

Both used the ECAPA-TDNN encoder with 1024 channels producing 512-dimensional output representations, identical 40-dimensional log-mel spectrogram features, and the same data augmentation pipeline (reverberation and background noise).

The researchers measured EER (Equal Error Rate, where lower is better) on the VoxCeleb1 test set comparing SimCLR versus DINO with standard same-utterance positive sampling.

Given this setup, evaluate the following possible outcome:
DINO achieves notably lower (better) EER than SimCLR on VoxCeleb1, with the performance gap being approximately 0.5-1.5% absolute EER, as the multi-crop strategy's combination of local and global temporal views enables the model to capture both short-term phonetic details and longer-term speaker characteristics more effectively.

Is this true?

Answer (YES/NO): NO